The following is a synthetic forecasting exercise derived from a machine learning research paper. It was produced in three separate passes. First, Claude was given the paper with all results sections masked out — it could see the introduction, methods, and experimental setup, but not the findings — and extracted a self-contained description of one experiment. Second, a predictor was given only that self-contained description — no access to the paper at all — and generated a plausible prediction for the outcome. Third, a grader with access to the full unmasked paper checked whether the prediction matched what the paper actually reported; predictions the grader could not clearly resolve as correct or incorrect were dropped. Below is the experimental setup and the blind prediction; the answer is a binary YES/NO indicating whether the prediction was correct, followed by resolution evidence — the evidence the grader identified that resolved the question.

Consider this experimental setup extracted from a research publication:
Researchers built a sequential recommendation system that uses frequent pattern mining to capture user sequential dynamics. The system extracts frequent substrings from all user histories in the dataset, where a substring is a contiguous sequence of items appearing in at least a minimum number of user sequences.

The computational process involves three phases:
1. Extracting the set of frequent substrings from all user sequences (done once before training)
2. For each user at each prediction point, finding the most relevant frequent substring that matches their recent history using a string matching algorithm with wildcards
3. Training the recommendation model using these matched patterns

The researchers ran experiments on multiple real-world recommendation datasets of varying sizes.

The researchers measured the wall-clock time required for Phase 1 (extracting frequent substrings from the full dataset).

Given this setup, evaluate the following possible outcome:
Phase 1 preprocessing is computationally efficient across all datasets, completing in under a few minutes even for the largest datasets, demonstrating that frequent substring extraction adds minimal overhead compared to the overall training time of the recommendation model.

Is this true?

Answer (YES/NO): YES